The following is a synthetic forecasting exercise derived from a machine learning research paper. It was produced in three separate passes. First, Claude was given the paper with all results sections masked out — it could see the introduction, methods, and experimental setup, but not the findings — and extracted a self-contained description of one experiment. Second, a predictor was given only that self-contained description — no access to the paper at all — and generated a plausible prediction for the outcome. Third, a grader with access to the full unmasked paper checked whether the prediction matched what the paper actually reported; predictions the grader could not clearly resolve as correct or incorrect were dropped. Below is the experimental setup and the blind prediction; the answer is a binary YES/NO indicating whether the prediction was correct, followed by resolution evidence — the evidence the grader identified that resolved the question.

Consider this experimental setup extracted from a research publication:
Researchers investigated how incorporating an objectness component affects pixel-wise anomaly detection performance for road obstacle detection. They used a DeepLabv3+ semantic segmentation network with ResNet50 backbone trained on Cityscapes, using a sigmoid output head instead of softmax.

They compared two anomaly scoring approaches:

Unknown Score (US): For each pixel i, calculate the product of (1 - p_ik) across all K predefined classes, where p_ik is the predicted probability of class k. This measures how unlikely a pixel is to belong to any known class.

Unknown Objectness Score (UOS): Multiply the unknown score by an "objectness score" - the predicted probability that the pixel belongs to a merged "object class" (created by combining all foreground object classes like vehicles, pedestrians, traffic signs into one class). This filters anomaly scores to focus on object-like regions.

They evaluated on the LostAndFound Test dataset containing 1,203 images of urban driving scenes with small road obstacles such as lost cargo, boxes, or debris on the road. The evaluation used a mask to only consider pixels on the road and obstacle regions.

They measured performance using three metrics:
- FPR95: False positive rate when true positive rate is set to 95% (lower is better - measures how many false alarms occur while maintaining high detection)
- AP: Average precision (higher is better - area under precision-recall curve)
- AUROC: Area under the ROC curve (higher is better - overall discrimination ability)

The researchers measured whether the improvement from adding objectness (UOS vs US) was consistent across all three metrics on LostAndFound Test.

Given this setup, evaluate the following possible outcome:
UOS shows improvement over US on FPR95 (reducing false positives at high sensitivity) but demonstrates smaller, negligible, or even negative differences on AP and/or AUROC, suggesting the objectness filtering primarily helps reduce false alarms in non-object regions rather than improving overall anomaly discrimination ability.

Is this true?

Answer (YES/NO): NO